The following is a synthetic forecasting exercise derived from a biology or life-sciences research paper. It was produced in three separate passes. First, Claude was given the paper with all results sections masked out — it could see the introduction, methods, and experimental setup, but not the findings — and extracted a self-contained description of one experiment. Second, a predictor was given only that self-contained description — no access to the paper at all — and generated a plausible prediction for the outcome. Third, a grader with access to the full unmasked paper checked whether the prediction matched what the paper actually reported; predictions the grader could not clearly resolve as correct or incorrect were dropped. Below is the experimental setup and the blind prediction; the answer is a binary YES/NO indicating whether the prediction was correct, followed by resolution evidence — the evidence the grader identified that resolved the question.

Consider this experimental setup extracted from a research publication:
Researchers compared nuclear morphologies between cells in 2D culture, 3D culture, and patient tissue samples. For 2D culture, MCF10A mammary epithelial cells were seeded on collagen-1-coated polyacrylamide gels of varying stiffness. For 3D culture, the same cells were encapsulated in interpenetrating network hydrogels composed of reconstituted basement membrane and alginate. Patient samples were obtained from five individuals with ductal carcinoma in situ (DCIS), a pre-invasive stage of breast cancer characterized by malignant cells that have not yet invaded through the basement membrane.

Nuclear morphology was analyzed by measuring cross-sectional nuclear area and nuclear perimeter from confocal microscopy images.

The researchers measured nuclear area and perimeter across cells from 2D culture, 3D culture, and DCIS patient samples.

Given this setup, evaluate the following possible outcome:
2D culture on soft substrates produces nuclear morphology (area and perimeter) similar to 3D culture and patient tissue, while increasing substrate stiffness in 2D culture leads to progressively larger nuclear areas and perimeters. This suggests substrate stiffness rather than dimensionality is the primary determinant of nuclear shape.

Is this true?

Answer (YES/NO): NO